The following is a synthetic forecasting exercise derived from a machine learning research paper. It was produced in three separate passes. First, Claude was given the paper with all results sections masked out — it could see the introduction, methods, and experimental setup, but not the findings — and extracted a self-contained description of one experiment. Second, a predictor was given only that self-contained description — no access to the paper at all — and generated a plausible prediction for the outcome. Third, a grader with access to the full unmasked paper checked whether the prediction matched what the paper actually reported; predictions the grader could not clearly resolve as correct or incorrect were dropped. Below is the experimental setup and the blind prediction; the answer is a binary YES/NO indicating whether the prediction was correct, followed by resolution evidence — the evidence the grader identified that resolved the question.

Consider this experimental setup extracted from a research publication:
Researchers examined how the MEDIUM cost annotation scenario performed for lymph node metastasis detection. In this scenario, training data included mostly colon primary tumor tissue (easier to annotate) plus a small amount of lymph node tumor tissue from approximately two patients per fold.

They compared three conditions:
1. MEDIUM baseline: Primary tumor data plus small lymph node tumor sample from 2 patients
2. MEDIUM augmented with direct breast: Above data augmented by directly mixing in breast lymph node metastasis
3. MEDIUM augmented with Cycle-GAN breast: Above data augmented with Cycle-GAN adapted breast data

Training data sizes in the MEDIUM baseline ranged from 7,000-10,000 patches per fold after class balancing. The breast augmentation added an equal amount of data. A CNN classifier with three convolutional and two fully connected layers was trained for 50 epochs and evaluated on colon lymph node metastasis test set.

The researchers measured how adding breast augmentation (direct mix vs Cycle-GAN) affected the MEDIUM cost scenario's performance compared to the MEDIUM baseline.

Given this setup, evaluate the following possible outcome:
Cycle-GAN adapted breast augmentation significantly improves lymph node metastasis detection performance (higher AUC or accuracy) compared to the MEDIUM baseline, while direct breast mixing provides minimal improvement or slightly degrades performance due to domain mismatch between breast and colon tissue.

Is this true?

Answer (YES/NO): NO